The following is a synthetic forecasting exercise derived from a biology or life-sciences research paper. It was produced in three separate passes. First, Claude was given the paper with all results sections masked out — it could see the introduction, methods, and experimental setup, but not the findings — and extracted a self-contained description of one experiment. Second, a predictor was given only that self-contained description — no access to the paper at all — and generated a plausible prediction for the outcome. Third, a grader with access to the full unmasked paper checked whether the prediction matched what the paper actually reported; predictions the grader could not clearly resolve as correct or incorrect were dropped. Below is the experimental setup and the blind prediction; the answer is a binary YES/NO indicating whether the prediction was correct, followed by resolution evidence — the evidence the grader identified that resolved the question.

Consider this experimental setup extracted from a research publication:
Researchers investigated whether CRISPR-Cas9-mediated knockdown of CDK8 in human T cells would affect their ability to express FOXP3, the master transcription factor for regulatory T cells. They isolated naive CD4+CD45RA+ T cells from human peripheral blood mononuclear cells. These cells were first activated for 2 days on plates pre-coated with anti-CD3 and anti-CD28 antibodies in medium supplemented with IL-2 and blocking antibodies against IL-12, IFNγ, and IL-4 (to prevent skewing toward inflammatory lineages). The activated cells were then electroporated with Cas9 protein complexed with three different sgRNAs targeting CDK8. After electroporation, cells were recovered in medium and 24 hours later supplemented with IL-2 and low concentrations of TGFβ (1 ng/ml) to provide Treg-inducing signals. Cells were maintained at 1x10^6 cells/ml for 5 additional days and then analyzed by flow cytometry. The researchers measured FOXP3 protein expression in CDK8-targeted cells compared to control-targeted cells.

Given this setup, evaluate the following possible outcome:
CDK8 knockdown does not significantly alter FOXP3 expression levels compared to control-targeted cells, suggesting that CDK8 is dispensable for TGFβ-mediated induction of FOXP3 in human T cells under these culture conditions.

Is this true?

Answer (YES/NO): NO